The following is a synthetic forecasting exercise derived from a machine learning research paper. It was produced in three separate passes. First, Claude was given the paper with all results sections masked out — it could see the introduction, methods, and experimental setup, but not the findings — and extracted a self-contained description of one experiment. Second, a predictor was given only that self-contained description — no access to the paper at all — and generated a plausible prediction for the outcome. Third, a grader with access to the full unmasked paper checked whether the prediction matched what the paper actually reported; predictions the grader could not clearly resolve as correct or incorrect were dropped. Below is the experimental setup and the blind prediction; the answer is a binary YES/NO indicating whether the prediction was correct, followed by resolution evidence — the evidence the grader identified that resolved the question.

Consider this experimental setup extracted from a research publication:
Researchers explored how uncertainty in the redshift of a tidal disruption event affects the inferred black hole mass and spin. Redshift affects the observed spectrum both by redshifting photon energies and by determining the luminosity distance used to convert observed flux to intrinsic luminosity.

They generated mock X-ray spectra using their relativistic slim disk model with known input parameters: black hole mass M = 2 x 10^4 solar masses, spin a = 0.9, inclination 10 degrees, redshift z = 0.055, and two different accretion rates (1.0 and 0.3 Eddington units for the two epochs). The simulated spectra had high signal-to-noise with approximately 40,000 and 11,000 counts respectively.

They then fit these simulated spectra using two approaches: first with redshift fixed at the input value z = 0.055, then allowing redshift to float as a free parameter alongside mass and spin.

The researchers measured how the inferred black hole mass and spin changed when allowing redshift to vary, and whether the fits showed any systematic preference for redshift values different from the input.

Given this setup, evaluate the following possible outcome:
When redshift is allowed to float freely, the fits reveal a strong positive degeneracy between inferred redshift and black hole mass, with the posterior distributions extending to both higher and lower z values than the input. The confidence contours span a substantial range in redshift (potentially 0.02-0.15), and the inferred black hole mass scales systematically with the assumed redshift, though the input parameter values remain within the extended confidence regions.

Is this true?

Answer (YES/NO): NO